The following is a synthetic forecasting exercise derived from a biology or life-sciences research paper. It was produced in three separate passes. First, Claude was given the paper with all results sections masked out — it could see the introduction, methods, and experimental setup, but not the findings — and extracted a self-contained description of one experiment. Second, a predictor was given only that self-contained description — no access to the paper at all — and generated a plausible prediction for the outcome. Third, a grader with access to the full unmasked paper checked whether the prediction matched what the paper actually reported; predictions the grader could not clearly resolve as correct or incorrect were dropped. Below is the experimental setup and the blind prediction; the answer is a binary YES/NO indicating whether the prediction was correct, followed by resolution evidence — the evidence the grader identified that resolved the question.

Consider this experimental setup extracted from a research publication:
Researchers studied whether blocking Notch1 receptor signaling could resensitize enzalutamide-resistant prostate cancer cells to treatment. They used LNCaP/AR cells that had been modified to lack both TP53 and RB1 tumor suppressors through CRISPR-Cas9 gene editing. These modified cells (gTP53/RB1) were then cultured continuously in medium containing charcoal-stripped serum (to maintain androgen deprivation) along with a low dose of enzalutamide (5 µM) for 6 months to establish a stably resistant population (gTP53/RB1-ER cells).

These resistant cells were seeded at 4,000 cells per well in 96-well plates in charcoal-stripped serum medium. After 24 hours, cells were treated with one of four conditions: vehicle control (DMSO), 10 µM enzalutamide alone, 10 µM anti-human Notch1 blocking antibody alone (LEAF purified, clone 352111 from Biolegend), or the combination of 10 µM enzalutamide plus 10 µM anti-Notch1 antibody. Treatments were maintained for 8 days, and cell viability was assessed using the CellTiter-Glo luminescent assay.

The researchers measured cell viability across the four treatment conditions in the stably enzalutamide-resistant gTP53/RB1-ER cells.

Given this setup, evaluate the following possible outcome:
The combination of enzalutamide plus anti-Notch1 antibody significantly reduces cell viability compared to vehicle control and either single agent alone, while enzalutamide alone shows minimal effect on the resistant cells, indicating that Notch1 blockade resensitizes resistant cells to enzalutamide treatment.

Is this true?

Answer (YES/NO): NO